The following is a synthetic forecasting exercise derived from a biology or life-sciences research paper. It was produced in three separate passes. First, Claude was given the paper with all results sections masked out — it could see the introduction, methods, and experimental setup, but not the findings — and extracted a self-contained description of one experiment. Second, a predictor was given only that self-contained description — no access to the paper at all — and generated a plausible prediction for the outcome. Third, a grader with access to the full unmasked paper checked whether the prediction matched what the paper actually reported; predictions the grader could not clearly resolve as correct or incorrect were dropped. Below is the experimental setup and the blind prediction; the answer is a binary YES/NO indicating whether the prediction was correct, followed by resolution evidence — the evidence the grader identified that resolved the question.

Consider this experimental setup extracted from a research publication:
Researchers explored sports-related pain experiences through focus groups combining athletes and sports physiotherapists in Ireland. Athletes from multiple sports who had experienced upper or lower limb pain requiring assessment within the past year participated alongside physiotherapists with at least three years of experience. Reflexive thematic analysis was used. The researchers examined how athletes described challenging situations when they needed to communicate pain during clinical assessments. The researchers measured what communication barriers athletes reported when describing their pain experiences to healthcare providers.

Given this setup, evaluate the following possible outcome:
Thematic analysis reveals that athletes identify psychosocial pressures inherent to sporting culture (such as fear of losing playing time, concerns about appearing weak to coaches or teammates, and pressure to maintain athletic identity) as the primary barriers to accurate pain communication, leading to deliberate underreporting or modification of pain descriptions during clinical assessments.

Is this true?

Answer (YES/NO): NO